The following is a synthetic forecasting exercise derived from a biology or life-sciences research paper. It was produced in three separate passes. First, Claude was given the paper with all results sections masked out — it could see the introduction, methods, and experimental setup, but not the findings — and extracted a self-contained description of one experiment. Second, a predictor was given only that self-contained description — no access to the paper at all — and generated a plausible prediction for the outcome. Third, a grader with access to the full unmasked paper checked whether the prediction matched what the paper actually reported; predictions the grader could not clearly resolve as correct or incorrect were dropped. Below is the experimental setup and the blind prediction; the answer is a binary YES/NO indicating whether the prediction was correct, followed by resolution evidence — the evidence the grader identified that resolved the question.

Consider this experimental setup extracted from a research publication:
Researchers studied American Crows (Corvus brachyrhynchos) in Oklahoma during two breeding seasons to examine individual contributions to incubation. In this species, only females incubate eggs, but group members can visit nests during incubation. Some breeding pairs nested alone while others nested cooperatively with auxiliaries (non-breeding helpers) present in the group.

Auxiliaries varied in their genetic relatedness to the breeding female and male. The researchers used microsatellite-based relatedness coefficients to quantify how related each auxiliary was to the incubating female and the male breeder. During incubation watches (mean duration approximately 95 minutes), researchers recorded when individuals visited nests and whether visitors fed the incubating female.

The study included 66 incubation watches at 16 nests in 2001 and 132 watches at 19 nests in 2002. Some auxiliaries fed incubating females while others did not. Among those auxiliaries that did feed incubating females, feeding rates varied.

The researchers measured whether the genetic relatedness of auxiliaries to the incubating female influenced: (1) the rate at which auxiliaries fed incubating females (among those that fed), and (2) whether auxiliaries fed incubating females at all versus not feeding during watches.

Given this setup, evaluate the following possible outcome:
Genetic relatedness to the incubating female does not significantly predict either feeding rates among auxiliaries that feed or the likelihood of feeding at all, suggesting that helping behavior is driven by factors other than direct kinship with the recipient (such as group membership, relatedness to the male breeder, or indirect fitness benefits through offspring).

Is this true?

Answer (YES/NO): YES